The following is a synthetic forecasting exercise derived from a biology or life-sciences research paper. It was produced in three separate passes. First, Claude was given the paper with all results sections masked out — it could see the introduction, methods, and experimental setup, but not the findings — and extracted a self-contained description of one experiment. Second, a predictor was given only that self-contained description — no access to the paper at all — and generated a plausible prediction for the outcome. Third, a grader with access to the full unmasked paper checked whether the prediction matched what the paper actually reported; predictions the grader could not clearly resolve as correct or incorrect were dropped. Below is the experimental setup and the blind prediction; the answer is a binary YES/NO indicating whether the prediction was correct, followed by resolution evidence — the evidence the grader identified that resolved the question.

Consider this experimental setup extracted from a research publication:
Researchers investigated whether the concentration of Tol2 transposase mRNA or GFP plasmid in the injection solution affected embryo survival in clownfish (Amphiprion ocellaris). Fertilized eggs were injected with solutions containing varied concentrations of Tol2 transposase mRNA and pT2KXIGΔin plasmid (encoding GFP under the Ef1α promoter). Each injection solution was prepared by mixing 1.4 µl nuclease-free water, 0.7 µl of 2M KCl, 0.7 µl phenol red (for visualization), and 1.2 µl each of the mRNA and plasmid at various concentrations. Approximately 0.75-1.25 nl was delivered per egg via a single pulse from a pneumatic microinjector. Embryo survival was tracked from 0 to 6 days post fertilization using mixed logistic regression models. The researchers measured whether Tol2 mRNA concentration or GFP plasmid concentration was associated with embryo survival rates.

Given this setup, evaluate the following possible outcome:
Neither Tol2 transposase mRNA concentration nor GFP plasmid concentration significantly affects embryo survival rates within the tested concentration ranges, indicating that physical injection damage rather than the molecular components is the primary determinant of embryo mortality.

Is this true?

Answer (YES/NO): NO